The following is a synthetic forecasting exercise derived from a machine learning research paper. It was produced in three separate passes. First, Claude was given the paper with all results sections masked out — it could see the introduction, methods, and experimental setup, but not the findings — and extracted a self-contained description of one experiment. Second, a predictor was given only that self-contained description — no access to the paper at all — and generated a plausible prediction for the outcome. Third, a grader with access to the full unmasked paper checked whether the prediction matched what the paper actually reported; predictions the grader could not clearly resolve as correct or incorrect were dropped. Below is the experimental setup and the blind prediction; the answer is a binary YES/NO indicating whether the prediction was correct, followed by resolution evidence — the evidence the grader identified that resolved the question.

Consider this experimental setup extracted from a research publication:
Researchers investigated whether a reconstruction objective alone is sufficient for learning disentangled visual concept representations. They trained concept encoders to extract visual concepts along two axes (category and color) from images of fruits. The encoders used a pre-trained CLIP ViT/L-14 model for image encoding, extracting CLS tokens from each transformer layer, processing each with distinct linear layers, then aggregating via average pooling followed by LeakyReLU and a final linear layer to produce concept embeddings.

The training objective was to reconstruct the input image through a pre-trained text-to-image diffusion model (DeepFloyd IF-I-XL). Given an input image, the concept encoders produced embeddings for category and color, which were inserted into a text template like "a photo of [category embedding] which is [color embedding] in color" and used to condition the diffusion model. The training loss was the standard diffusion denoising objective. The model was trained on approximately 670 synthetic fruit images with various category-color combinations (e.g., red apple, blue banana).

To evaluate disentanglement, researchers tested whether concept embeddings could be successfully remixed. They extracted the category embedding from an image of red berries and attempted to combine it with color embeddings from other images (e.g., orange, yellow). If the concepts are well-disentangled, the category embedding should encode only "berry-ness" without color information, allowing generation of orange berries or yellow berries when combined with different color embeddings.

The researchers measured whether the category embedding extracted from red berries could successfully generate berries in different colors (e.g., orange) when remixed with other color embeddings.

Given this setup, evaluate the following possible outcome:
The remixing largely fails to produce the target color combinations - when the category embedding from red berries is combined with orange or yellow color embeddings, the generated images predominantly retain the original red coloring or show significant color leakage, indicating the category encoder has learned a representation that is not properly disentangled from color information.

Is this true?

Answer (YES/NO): YES